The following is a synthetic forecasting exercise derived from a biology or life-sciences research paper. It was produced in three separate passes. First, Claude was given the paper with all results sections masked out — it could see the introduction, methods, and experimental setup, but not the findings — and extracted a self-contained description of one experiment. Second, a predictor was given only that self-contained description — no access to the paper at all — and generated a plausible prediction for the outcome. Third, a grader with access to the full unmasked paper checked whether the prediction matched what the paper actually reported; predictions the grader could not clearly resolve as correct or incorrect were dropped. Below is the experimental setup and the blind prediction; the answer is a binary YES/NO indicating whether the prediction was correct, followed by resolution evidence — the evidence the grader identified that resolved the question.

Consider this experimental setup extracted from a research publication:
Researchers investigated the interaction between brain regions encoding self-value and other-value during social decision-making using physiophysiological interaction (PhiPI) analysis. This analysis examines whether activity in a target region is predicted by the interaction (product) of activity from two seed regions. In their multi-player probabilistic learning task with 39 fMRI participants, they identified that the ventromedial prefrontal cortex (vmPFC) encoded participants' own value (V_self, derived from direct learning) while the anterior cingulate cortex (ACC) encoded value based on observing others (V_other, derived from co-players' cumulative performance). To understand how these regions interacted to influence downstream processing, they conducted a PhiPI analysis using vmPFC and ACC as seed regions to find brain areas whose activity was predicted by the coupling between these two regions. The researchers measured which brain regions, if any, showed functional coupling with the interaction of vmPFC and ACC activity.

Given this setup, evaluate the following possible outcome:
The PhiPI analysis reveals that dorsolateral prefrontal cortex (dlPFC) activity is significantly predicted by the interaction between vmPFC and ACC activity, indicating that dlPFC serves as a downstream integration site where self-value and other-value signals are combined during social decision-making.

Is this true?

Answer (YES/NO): NO